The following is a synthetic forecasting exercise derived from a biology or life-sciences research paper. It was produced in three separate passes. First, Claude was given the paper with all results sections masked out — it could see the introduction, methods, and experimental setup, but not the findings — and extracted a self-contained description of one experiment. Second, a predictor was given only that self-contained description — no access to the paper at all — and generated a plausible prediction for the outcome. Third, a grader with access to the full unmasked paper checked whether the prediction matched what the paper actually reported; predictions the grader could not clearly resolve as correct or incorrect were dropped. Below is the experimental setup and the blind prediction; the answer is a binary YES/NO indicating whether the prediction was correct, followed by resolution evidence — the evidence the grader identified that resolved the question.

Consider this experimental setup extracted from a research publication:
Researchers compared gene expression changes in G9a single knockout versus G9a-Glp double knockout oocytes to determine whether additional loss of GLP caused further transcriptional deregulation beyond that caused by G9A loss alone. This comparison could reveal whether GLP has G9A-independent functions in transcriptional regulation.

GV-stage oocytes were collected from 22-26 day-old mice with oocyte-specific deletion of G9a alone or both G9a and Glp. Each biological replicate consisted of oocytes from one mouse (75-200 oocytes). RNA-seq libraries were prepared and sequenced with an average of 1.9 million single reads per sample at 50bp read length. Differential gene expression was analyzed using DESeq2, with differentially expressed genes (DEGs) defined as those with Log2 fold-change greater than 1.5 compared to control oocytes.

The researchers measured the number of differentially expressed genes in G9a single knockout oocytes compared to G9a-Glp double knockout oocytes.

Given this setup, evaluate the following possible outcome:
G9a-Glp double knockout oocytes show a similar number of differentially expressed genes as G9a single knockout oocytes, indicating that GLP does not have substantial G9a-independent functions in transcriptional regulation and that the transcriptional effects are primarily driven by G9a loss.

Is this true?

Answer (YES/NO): NO